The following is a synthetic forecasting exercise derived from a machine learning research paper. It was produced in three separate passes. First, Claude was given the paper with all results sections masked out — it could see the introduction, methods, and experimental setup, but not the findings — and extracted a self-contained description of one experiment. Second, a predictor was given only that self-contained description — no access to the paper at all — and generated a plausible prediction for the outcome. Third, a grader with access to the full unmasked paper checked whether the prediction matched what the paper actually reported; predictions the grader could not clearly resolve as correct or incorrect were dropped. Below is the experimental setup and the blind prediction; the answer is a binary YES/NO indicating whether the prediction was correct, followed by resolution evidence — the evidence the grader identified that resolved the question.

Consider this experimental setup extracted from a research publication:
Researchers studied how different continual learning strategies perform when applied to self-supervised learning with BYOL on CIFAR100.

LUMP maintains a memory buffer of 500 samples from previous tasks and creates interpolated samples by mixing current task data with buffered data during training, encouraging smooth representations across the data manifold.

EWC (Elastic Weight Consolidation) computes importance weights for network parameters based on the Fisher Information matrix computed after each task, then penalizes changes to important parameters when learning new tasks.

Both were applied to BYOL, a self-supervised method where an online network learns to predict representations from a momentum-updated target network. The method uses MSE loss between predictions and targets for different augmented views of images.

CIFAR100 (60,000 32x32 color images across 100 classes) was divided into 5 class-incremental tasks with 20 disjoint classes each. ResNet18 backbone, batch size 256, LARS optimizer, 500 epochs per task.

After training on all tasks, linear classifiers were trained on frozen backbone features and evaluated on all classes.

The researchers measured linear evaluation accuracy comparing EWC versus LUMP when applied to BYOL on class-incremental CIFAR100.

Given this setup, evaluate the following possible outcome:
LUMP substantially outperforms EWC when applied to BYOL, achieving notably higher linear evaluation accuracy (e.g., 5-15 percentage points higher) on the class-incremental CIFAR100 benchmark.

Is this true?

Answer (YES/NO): NO